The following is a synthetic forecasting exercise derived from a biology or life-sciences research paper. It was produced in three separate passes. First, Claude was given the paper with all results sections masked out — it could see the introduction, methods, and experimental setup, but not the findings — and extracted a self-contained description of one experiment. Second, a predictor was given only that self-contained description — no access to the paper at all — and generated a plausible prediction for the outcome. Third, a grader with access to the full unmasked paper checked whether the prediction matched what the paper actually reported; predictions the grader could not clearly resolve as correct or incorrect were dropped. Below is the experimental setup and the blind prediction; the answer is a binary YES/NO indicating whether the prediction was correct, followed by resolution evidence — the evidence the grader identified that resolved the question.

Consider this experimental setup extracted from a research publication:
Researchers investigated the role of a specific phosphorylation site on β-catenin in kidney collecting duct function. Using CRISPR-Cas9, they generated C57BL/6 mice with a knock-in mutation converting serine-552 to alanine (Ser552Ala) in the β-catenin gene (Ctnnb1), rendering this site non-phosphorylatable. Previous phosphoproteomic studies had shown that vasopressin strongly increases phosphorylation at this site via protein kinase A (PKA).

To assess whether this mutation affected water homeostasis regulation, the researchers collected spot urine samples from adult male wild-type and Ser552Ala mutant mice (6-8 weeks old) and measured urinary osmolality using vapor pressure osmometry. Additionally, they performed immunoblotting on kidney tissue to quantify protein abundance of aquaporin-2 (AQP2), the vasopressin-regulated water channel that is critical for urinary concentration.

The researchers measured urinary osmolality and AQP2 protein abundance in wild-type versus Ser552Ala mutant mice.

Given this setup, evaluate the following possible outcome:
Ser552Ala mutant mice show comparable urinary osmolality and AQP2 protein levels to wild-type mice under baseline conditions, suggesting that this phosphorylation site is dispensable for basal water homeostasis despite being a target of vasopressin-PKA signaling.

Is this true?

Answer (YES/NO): YES